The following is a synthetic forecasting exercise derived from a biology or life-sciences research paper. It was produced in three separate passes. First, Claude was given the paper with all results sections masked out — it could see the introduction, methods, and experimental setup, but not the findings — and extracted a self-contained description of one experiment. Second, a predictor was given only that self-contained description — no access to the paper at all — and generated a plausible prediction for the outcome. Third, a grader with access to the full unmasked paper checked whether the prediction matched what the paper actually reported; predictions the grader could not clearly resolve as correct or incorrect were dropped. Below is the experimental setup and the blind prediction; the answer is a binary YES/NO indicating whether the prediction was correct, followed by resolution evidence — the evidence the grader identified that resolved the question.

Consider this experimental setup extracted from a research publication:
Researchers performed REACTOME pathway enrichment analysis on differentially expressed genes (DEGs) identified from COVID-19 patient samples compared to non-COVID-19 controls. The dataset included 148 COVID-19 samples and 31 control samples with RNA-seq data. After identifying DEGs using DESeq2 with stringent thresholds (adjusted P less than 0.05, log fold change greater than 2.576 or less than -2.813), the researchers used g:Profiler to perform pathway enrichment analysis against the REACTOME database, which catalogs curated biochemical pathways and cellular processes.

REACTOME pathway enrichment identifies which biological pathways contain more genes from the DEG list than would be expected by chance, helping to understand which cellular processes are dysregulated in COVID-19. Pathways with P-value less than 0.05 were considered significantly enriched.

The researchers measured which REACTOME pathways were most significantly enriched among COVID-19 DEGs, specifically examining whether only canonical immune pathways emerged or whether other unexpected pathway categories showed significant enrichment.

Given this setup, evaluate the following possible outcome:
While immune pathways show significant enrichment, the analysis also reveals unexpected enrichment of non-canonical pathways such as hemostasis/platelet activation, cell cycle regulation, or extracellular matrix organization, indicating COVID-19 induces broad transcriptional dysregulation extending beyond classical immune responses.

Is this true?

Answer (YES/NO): NO